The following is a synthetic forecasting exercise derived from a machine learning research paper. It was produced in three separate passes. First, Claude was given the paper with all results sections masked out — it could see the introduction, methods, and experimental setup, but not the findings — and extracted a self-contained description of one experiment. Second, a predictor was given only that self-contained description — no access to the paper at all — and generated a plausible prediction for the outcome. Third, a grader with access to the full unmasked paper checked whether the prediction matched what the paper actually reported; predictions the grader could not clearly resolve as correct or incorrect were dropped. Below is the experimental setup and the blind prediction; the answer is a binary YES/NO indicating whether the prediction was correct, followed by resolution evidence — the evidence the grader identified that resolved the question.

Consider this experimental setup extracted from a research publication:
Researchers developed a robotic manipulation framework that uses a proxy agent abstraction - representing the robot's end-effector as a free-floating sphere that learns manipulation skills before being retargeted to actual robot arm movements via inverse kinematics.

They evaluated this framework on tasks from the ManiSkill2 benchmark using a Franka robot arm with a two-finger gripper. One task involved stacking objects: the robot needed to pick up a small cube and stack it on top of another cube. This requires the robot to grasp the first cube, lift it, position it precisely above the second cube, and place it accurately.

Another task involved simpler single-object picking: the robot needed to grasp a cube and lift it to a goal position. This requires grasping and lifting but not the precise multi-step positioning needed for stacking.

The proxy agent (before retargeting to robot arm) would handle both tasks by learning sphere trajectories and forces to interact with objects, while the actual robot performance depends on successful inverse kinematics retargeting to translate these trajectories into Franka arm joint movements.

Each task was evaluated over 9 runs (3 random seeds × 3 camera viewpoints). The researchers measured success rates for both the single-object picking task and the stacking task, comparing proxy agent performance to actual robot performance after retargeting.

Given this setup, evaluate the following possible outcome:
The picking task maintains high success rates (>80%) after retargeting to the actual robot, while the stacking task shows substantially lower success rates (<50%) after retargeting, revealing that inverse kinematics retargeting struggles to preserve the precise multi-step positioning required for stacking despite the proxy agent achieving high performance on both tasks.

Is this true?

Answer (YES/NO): NO